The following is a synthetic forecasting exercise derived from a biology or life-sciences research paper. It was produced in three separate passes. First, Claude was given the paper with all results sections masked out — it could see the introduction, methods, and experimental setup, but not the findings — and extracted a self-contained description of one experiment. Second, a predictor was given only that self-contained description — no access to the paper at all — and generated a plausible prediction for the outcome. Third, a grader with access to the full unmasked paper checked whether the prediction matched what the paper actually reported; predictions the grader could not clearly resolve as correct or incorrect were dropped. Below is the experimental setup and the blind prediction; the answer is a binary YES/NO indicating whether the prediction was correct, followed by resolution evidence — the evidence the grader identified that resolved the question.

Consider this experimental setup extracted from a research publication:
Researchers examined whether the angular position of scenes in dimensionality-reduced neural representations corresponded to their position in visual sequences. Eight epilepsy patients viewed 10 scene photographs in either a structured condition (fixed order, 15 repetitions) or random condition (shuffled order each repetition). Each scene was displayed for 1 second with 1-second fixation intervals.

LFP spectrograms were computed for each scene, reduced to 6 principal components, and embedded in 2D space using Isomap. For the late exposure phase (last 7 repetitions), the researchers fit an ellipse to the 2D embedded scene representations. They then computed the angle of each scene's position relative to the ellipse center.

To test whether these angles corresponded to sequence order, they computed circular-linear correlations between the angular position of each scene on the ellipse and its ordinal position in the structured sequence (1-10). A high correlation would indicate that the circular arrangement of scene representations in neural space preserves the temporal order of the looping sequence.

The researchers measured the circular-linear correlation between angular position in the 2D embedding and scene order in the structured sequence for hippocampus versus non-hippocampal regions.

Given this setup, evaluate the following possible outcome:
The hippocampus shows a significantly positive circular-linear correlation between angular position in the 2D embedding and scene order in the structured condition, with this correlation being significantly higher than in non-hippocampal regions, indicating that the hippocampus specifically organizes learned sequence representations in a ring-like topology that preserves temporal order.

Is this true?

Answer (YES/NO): YES